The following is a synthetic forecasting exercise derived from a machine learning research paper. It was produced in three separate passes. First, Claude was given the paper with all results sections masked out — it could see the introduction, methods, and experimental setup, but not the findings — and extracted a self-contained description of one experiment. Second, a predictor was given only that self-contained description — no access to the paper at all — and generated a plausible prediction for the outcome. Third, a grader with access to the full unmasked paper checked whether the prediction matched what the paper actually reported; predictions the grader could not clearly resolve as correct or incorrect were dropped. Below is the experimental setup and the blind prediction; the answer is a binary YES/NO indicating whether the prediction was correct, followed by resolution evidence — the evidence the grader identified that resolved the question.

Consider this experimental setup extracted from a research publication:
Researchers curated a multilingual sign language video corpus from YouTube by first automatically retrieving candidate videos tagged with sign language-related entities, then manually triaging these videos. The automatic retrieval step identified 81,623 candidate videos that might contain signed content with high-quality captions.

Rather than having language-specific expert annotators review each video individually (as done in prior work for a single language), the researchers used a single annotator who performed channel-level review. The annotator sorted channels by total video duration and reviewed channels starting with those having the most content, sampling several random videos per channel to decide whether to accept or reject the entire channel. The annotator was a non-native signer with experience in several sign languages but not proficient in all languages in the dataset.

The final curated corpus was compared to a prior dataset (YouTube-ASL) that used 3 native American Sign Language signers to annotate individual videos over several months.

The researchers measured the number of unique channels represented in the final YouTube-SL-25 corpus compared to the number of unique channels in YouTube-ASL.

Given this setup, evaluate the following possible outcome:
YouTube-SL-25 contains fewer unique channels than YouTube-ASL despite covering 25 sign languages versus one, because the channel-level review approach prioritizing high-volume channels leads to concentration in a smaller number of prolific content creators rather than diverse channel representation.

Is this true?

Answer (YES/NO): NO